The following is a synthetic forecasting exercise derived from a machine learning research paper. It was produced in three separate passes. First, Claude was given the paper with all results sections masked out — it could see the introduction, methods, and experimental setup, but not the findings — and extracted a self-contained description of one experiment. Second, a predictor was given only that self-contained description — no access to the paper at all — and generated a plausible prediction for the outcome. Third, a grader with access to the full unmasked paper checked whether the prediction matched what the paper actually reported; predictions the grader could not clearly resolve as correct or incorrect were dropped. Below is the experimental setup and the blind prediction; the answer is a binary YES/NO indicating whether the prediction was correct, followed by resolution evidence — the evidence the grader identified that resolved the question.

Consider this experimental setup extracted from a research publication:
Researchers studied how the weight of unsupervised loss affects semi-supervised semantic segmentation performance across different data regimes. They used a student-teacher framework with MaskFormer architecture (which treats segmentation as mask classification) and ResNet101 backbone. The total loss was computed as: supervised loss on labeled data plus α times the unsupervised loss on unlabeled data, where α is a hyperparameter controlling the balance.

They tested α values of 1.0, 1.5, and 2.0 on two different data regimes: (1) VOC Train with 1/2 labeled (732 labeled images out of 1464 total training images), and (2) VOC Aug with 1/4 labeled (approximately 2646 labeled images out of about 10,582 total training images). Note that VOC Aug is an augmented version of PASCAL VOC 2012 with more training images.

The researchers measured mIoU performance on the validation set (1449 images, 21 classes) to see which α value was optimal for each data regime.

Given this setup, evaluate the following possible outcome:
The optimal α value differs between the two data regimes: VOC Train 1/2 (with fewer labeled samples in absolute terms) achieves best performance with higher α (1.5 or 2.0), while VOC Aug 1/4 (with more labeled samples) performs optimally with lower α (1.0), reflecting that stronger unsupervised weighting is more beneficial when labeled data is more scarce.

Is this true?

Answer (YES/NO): YES